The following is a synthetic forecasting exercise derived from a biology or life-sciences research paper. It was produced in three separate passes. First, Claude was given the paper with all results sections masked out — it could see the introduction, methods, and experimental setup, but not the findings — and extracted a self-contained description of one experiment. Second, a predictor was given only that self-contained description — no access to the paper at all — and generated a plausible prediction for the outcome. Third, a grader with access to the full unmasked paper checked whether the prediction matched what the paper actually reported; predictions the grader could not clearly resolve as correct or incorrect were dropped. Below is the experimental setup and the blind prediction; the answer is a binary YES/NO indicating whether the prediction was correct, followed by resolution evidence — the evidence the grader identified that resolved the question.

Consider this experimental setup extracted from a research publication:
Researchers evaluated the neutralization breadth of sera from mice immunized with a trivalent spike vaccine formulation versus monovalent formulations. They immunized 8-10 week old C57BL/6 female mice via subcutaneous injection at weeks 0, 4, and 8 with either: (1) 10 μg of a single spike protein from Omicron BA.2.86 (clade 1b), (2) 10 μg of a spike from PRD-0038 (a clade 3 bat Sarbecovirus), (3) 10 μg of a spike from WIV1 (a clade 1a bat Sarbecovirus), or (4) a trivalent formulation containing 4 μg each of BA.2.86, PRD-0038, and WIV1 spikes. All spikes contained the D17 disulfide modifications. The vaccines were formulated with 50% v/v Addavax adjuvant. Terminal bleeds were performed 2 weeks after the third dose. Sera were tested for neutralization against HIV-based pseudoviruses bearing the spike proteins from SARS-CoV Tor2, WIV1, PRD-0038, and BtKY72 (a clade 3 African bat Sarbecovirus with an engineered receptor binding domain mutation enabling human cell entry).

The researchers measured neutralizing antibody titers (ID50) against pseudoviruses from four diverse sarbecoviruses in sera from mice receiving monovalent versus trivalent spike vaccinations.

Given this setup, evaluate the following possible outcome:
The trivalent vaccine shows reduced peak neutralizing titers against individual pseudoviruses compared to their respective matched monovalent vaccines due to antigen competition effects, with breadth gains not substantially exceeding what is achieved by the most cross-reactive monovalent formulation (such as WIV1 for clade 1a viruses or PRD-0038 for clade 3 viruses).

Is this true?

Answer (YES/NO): NO